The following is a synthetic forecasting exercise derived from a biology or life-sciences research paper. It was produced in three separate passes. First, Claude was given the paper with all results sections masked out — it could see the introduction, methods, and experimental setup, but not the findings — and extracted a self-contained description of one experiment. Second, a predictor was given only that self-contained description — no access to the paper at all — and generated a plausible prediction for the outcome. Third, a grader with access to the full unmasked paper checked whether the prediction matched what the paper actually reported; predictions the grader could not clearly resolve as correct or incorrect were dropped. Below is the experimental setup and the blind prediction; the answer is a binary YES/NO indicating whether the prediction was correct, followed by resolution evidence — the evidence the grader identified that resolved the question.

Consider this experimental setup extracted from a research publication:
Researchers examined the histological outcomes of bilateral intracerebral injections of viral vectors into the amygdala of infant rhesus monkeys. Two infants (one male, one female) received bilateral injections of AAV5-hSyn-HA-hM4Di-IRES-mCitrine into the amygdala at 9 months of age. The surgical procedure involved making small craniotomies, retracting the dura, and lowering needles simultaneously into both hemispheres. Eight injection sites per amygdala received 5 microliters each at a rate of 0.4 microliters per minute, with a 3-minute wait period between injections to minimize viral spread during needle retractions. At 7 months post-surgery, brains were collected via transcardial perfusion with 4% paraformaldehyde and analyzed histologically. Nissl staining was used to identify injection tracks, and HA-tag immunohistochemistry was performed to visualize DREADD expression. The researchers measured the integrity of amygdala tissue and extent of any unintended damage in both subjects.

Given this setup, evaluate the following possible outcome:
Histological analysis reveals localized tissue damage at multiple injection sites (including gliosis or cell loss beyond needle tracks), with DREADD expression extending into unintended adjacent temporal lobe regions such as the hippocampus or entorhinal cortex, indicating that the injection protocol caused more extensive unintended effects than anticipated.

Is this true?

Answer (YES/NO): NO